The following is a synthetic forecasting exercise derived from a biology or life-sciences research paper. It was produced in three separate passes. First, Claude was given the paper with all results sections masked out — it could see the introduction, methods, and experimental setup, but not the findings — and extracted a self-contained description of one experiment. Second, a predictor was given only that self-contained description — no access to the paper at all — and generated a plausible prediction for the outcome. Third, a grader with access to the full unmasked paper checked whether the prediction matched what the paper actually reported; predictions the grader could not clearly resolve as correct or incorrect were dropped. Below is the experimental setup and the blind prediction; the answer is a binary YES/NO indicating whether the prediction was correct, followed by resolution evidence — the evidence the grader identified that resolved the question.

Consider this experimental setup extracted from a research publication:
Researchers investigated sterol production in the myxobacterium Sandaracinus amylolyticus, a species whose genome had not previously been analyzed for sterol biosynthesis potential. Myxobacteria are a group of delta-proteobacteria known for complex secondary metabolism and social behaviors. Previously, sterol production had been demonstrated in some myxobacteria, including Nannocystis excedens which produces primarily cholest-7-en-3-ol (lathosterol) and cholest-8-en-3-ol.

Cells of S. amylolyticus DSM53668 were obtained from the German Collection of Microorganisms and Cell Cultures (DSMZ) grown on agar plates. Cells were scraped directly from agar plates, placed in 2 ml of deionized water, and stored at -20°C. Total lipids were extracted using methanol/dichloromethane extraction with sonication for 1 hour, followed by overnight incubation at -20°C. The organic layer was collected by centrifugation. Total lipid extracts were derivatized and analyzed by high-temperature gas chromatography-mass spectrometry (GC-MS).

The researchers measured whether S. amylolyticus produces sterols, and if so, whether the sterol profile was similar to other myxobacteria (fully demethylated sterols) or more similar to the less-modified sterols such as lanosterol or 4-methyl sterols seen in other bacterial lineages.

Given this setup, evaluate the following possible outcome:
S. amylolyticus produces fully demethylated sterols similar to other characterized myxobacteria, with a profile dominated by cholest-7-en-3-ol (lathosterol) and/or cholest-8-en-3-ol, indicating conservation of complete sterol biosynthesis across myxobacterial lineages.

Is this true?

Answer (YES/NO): NO